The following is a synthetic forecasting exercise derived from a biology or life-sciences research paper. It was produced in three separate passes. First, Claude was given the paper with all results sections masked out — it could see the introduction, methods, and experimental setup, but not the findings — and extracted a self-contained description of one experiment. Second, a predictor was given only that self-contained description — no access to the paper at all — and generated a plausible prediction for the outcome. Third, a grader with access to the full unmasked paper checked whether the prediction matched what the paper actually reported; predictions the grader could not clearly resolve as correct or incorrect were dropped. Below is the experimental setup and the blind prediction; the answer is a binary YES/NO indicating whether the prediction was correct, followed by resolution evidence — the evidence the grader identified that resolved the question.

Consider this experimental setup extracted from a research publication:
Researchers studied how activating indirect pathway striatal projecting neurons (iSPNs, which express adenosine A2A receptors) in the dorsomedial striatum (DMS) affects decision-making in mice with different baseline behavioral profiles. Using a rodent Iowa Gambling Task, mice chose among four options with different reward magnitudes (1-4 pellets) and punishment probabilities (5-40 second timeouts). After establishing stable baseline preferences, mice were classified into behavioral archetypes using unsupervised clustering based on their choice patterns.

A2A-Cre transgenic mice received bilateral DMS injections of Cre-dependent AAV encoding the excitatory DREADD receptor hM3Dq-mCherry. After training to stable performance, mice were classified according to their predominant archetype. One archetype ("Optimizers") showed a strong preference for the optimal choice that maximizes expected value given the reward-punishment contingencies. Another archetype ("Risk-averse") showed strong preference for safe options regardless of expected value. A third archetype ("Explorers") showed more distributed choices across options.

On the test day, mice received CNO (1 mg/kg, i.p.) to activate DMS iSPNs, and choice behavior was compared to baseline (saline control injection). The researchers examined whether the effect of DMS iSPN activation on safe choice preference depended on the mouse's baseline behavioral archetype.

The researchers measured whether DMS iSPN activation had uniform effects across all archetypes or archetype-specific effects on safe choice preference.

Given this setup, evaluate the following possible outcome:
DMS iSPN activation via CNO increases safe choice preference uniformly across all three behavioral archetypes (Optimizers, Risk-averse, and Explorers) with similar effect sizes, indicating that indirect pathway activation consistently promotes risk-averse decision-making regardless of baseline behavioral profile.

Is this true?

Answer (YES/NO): NO